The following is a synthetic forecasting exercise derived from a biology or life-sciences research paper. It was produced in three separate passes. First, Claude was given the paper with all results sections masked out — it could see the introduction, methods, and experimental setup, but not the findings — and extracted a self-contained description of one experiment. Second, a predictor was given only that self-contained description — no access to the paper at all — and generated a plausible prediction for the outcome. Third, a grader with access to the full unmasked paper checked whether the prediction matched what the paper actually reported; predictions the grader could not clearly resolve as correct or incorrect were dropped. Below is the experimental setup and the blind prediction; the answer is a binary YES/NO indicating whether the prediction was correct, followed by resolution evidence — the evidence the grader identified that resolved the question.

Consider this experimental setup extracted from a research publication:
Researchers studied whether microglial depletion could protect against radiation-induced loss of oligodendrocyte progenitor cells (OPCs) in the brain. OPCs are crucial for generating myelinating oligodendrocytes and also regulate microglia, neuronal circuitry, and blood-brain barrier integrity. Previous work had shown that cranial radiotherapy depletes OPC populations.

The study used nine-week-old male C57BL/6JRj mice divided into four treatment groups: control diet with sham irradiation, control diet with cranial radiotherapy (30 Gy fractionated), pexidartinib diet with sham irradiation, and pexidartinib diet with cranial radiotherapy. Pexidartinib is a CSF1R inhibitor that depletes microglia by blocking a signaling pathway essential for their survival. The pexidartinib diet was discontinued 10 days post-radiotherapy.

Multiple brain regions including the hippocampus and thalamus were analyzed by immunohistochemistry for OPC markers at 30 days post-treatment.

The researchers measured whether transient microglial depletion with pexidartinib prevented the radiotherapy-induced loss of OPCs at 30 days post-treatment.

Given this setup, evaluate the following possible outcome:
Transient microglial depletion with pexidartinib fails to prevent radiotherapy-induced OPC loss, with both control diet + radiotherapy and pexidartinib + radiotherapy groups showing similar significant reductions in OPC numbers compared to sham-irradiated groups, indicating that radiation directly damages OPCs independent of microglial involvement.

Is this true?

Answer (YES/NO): YES